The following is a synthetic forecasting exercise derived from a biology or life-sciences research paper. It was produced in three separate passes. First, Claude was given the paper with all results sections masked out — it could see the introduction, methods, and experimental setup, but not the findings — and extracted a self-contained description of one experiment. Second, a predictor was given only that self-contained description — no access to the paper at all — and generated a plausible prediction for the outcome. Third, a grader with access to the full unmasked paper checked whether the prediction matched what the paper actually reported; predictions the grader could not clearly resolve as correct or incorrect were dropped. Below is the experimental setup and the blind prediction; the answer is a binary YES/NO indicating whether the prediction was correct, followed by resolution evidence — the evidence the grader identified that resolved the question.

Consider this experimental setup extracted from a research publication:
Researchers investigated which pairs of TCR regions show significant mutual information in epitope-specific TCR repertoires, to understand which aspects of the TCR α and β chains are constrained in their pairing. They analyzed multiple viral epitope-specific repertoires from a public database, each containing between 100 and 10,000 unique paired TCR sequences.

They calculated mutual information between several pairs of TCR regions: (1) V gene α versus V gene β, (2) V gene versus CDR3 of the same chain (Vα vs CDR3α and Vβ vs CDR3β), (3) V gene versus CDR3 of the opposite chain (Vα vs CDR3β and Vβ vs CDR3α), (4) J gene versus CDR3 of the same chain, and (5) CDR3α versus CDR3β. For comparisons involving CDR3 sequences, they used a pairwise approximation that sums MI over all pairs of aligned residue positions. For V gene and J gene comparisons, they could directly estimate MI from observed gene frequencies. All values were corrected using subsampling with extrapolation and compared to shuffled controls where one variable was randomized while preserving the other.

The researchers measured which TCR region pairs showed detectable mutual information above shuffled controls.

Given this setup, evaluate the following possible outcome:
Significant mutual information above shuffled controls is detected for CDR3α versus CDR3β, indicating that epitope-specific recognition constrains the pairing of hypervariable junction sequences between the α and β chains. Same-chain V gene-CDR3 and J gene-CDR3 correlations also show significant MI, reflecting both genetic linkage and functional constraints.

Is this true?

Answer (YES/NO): YES